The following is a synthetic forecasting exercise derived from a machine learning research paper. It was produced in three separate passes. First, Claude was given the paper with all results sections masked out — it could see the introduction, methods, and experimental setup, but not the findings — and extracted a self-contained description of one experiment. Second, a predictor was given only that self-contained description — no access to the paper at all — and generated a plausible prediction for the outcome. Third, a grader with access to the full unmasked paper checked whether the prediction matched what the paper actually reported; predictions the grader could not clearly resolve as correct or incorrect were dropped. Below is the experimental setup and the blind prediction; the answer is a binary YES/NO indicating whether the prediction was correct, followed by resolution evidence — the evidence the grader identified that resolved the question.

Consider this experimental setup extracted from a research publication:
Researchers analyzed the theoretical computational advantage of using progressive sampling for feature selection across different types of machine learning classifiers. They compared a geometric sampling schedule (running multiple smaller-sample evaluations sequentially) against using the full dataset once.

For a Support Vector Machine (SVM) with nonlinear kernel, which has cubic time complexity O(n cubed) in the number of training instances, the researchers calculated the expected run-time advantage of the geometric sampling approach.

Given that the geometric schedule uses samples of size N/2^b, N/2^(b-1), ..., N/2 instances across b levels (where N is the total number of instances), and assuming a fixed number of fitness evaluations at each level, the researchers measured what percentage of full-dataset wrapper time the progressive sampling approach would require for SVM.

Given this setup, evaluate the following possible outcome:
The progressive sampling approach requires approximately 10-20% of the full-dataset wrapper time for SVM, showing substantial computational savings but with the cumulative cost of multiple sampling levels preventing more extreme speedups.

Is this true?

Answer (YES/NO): YES